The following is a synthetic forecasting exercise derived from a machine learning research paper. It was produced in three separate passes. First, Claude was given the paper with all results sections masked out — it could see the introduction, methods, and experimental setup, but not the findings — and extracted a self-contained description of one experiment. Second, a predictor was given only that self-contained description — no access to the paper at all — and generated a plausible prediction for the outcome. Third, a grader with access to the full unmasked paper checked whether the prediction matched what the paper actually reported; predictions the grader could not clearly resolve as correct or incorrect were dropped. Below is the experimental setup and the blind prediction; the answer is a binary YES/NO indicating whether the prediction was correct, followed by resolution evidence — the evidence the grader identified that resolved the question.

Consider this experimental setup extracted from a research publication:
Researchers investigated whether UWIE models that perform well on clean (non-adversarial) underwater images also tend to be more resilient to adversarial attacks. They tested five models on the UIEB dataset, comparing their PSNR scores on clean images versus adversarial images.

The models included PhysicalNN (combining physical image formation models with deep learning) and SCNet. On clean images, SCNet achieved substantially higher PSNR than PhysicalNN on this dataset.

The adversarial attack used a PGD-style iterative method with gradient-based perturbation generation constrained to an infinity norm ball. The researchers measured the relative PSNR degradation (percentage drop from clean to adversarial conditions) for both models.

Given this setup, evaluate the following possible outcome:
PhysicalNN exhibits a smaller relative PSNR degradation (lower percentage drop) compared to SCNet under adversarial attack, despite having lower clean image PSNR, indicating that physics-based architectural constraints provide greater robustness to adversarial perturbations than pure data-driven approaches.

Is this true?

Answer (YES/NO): YES